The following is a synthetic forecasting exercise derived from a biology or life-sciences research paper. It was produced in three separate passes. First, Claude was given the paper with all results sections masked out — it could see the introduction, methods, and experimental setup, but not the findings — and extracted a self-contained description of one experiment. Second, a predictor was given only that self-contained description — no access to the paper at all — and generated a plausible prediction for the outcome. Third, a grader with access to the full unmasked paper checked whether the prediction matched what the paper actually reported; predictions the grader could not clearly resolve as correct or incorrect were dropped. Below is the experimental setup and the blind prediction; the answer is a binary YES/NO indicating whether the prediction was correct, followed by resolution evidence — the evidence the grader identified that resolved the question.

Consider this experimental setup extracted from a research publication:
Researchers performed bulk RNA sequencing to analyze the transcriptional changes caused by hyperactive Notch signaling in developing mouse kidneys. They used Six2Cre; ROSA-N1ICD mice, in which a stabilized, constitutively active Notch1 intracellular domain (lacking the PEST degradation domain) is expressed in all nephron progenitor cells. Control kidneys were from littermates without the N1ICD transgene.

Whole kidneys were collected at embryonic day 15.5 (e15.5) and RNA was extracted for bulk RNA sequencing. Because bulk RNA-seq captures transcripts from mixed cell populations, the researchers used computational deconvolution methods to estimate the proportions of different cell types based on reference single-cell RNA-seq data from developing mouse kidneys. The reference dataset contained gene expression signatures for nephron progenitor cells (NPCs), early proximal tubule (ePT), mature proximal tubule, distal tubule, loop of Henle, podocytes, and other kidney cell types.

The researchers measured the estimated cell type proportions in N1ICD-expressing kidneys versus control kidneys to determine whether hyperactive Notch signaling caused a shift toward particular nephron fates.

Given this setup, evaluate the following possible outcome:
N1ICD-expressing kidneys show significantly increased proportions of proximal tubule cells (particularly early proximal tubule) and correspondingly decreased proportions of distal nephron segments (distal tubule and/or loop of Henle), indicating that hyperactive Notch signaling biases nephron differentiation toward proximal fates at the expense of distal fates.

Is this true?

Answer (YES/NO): YES